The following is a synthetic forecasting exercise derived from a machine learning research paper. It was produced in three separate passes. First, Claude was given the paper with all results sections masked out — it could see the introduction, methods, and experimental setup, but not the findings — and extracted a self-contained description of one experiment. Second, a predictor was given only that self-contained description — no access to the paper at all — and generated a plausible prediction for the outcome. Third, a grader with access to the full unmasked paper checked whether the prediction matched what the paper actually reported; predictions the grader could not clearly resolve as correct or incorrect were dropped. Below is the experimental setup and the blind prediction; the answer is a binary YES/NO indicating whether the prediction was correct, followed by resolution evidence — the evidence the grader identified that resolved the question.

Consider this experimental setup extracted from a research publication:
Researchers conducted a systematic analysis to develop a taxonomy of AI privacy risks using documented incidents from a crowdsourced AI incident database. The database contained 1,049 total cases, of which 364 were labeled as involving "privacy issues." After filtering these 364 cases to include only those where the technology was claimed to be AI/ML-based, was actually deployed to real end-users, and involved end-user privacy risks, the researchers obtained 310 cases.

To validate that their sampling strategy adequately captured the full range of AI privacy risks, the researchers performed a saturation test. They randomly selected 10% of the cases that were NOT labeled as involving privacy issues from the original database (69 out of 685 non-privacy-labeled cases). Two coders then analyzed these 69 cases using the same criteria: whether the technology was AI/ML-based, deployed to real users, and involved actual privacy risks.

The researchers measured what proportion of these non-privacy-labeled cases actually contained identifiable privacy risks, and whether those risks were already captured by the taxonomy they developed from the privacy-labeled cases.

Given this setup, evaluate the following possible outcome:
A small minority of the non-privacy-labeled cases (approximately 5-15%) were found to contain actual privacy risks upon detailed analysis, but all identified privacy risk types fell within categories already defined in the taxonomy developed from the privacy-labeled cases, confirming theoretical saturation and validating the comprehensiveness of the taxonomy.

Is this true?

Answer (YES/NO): NO